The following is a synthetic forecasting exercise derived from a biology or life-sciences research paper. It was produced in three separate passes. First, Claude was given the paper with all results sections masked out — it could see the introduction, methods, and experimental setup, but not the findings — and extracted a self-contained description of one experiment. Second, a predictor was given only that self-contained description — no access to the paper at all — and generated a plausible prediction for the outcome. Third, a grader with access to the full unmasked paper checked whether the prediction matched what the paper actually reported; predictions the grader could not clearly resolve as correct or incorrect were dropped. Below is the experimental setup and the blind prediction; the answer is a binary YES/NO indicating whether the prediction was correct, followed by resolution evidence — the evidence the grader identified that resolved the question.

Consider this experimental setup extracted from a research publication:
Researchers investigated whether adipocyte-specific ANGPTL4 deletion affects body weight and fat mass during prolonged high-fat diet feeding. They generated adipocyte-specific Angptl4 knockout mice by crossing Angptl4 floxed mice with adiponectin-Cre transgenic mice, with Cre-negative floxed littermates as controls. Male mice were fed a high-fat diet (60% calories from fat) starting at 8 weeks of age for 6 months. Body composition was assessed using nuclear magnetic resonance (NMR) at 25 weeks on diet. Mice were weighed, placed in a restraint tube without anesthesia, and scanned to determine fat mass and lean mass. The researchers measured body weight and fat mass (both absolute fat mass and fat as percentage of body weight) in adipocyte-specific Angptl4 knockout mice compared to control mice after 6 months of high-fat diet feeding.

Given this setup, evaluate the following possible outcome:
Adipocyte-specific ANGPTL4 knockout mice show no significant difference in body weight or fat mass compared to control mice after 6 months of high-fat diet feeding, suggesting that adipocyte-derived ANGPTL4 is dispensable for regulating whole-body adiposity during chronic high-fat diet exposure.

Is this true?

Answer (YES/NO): NO